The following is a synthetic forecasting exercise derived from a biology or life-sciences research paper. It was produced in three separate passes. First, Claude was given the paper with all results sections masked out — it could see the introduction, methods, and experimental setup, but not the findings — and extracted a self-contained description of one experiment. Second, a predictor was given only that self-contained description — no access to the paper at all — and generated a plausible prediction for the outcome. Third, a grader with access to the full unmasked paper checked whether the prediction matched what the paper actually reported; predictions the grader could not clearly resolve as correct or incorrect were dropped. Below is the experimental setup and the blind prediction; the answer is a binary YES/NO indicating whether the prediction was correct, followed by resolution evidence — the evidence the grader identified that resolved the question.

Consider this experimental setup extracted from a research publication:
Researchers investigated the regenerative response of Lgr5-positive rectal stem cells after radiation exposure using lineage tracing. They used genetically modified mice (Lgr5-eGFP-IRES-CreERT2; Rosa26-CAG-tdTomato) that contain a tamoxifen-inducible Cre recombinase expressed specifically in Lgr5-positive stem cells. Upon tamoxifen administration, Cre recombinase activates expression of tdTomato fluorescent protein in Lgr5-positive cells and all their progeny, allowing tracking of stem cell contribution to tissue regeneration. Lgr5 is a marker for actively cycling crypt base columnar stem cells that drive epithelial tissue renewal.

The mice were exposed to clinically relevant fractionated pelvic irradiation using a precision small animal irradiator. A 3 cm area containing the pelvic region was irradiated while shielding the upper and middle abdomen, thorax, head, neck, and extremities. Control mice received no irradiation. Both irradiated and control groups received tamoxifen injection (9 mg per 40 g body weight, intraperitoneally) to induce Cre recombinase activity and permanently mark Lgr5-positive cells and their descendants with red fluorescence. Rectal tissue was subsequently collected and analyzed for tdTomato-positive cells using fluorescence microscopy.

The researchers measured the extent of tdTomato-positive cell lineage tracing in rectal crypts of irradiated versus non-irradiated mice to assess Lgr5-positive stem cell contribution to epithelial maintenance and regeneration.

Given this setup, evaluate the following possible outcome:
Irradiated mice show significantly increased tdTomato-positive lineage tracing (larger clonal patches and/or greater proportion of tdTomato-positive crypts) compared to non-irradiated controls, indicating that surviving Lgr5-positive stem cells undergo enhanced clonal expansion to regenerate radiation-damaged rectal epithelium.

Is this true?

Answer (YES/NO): NO